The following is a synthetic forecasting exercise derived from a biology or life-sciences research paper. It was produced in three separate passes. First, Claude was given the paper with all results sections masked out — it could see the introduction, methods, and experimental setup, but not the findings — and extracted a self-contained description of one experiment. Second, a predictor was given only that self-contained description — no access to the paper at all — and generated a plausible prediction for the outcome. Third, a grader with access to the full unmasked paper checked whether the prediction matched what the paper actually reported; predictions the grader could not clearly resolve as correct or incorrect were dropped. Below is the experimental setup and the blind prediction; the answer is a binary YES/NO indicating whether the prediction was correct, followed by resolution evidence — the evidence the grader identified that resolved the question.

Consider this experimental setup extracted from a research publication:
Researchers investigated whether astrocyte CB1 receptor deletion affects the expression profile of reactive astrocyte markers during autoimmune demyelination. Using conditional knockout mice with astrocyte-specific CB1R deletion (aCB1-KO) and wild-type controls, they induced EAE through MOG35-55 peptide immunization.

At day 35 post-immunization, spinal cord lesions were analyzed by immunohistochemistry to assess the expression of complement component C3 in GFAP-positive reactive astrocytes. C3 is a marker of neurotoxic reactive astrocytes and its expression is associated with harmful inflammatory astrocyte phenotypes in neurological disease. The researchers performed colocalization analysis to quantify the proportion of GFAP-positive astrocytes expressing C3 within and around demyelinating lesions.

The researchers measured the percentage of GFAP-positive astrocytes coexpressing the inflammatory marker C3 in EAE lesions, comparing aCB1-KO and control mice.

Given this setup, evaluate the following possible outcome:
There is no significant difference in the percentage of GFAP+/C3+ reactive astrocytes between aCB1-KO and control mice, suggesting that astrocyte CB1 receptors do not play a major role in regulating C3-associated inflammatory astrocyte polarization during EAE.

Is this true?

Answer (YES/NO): NO